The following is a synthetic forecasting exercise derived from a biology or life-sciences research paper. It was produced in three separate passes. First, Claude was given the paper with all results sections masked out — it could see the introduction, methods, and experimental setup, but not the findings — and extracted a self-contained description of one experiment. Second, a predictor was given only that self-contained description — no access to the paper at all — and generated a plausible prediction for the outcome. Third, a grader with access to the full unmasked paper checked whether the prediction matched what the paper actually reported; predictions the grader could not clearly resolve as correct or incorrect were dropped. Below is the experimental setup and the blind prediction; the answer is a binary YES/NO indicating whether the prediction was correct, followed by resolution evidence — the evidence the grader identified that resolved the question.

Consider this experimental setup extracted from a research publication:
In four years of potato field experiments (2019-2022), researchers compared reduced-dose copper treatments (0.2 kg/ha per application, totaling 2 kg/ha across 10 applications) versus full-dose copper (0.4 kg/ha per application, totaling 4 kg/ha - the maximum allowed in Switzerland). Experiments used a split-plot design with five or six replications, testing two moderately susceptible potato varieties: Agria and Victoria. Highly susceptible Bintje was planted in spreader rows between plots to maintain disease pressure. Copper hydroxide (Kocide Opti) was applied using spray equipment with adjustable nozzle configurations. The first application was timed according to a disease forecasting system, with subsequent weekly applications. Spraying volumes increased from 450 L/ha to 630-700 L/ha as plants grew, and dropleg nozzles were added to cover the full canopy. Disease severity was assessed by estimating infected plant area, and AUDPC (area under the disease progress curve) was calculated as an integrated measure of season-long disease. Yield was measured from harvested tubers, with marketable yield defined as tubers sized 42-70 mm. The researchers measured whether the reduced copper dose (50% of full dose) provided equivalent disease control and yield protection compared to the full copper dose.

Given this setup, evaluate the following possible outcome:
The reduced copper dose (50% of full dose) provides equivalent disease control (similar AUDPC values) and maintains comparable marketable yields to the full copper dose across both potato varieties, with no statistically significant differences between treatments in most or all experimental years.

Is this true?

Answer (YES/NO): YES